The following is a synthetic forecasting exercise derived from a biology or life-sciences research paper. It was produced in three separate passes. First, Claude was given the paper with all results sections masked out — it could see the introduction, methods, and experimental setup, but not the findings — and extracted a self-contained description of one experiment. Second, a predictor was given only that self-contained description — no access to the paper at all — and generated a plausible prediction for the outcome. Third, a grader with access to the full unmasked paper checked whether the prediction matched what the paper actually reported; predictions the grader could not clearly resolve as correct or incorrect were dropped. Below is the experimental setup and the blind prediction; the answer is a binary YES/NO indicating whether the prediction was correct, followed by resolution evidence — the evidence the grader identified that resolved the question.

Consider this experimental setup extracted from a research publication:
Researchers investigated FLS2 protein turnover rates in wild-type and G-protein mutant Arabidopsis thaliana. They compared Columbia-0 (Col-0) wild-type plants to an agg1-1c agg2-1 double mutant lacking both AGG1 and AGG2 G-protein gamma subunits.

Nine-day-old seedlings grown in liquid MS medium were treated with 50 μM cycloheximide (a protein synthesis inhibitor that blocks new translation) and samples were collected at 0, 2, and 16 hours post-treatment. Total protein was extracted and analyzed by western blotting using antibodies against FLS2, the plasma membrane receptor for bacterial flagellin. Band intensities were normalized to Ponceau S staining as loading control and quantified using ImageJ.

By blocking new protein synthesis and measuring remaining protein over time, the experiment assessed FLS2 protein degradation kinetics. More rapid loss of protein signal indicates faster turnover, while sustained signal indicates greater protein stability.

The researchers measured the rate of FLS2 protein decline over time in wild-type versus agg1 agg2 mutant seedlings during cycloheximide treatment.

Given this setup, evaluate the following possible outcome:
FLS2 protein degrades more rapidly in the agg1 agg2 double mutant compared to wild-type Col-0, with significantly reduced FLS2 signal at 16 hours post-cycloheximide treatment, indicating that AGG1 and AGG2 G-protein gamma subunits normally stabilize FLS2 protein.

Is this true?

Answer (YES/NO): YES